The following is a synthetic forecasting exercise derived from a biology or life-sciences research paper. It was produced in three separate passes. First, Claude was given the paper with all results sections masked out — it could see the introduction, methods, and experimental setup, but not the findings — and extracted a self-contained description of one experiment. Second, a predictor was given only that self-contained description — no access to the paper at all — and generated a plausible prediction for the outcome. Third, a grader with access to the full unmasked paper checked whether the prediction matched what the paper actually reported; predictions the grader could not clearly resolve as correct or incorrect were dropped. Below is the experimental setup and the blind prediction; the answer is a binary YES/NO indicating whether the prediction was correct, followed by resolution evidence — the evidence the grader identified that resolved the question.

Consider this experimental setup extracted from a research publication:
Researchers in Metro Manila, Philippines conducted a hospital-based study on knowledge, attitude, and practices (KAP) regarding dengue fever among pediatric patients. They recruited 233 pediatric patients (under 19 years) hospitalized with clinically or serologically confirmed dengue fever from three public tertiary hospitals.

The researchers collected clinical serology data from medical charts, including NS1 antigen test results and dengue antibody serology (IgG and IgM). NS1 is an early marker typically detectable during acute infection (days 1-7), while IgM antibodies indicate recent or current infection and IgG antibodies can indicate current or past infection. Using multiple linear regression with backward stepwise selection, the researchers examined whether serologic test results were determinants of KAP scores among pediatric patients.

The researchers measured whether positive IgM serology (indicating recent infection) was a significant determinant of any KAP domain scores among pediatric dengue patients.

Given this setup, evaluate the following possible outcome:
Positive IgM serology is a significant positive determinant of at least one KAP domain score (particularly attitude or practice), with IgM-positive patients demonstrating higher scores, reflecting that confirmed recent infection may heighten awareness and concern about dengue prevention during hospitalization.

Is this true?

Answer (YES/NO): NO